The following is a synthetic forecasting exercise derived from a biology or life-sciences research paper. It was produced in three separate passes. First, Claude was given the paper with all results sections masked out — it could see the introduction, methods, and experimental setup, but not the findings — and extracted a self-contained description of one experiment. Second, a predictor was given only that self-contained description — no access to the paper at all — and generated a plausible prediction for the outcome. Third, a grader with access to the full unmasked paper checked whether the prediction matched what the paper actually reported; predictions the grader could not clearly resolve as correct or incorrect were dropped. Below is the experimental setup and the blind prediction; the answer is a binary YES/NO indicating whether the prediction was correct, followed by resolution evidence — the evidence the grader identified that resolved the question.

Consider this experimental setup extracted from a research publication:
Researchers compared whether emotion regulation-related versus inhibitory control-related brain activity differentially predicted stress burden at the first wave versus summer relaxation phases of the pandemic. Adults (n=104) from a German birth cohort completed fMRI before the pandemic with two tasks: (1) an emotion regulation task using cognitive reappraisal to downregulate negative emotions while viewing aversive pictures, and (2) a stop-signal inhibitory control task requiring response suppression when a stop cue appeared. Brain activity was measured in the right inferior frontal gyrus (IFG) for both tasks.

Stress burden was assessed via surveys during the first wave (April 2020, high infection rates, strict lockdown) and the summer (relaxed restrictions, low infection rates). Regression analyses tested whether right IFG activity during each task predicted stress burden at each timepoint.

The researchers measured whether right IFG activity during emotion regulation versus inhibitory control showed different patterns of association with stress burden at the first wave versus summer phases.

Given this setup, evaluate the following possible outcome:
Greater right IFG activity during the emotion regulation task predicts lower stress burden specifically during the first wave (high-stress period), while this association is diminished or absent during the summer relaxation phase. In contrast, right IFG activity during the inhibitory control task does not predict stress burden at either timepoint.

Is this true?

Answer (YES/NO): NO